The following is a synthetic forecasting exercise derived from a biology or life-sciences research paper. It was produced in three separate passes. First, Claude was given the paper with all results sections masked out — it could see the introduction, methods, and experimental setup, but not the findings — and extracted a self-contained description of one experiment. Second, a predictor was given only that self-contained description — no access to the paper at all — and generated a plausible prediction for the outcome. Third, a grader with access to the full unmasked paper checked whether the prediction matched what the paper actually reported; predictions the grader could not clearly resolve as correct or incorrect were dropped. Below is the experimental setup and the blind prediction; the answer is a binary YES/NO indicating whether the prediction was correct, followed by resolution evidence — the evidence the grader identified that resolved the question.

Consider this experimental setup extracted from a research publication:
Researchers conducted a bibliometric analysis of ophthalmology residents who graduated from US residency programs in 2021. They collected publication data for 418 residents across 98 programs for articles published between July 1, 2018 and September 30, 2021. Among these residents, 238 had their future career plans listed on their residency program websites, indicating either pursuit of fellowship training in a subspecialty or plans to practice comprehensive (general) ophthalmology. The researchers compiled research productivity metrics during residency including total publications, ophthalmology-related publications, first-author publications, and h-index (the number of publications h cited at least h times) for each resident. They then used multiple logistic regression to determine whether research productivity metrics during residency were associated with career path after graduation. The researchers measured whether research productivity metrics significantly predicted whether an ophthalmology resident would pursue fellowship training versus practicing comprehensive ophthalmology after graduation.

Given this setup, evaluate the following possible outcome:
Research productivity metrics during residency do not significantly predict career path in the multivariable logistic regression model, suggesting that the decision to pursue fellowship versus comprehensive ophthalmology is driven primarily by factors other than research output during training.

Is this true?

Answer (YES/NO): YES